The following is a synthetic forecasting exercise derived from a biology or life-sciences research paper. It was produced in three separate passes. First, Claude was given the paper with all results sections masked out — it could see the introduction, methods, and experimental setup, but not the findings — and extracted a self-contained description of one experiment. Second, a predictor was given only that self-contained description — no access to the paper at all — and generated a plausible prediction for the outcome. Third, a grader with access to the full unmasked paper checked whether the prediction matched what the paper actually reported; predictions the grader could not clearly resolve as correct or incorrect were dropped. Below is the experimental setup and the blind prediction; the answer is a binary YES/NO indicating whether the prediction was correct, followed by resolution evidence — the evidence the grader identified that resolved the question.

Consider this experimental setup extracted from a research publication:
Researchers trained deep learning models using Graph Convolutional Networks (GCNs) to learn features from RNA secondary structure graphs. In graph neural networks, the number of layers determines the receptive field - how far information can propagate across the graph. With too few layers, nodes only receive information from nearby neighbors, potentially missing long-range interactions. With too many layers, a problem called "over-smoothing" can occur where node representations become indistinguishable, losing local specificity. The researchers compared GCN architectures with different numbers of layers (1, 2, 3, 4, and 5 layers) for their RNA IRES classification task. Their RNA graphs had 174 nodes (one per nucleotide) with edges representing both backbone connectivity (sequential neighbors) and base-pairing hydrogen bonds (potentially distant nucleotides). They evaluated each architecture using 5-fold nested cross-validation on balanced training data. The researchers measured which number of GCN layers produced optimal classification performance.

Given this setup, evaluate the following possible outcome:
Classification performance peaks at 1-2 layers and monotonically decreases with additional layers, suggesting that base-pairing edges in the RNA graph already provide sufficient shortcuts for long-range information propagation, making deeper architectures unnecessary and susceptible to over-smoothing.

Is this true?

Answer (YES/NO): NO